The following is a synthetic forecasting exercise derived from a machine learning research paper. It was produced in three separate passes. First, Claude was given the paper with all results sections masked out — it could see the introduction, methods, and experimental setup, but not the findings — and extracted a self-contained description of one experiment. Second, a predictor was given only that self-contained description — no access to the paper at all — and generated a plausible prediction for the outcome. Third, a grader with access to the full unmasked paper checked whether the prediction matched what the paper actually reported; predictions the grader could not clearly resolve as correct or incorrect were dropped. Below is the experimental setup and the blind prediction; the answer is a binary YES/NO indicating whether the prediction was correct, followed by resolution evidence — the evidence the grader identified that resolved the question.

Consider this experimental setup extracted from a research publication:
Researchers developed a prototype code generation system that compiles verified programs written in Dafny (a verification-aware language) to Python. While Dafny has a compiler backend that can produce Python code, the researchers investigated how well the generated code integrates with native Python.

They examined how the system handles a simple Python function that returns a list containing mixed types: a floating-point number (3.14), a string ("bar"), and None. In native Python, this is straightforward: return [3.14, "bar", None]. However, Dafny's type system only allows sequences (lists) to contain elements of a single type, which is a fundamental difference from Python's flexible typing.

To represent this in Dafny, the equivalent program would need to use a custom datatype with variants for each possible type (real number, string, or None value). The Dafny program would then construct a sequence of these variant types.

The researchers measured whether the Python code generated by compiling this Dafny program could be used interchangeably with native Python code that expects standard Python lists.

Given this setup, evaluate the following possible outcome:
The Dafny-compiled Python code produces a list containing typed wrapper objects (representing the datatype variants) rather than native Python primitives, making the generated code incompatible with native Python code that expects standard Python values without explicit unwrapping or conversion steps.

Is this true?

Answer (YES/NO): YES